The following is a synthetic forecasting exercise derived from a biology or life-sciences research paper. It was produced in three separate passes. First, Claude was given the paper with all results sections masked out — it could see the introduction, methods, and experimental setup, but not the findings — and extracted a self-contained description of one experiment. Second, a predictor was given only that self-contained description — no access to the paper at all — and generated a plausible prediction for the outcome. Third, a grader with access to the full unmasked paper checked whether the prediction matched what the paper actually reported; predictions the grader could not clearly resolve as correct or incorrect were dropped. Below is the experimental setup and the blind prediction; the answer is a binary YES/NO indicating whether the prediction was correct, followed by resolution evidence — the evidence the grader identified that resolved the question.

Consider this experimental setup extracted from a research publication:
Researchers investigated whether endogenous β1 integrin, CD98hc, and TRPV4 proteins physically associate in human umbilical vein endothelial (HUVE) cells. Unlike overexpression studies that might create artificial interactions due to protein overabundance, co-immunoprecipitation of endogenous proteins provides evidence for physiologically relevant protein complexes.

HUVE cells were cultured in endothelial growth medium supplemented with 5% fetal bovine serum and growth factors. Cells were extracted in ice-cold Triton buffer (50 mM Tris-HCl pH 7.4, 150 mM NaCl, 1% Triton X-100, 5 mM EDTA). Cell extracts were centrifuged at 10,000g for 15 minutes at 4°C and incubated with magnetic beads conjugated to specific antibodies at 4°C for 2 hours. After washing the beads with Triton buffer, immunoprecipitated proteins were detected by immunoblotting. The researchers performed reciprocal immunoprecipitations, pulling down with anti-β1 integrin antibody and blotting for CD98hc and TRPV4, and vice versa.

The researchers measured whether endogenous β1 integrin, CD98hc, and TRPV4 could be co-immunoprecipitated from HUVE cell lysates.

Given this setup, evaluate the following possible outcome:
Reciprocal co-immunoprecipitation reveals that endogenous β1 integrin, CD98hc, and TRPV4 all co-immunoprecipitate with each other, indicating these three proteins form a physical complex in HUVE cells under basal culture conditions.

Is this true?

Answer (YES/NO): YES